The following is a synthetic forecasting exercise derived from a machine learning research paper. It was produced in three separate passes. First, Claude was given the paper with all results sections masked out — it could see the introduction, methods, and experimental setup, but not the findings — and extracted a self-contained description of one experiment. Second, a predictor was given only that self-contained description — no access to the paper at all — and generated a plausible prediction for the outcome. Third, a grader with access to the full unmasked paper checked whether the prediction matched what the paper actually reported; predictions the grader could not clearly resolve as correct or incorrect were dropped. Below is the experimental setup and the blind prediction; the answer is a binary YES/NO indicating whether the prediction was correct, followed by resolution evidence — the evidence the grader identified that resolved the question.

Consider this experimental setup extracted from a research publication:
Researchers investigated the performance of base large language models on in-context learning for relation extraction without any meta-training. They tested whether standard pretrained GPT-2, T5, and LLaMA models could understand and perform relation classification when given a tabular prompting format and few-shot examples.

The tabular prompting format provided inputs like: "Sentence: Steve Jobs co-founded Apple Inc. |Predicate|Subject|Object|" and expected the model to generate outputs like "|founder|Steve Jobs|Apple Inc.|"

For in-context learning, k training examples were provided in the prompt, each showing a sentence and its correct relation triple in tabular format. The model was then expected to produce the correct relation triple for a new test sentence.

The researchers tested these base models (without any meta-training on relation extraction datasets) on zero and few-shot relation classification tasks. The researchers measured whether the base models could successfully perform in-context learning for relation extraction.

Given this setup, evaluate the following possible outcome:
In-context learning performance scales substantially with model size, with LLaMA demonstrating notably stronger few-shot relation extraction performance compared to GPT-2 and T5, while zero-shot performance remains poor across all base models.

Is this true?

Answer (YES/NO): NO